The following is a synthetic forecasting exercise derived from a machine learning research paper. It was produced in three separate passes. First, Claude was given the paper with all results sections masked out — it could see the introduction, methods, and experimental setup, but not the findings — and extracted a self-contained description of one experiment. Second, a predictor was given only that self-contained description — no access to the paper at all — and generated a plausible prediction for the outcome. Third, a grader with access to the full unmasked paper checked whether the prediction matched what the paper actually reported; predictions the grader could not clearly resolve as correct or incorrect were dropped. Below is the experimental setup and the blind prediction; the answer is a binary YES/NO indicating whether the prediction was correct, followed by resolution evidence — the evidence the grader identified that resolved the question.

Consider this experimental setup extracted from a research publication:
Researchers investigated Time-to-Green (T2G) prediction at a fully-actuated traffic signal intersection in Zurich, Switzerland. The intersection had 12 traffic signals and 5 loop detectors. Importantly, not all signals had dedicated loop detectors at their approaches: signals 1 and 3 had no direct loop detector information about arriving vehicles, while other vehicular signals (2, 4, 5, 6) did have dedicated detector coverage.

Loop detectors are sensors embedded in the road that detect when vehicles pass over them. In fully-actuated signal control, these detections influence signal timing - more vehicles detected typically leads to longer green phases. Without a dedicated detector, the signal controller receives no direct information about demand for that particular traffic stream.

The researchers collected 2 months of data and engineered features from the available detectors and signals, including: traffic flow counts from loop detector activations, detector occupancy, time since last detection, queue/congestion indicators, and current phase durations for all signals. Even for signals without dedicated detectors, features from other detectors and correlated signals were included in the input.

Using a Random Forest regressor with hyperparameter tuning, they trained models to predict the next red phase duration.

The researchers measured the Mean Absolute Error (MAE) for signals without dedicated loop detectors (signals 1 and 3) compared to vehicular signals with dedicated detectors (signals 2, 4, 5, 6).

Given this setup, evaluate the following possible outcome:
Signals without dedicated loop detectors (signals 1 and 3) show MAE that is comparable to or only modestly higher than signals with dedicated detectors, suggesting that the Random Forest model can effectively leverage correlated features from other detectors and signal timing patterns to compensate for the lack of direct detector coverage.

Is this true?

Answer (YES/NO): YES